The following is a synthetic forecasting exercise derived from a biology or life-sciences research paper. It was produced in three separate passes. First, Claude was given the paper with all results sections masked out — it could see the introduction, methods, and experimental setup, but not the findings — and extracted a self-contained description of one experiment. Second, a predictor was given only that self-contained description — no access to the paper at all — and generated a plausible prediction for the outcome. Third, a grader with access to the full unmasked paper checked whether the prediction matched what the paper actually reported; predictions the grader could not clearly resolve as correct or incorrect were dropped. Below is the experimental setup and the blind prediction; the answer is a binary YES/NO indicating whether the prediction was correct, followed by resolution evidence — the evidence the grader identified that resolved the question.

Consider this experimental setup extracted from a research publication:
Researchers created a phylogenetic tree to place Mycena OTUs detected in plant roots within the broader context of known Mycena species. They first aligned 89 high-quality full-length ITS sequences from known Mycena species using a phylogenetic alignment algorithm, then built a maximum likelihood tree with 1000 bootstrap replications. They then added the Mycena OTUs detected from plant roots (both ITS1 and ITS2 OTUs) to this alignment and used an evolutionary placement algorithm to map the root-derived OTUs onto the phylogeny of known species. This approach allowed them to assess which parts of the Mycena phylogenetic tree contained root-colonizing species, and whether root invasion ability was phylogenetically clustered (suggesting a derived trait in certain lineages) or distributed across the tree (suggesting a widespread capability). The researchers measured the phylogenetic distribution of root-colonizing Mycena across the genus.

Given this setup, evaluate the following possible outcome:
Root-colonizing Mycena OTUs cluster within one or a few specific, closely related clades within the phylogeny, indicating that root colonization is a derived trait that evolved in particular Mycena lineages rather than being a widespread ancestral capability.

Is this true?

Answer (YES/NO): NO